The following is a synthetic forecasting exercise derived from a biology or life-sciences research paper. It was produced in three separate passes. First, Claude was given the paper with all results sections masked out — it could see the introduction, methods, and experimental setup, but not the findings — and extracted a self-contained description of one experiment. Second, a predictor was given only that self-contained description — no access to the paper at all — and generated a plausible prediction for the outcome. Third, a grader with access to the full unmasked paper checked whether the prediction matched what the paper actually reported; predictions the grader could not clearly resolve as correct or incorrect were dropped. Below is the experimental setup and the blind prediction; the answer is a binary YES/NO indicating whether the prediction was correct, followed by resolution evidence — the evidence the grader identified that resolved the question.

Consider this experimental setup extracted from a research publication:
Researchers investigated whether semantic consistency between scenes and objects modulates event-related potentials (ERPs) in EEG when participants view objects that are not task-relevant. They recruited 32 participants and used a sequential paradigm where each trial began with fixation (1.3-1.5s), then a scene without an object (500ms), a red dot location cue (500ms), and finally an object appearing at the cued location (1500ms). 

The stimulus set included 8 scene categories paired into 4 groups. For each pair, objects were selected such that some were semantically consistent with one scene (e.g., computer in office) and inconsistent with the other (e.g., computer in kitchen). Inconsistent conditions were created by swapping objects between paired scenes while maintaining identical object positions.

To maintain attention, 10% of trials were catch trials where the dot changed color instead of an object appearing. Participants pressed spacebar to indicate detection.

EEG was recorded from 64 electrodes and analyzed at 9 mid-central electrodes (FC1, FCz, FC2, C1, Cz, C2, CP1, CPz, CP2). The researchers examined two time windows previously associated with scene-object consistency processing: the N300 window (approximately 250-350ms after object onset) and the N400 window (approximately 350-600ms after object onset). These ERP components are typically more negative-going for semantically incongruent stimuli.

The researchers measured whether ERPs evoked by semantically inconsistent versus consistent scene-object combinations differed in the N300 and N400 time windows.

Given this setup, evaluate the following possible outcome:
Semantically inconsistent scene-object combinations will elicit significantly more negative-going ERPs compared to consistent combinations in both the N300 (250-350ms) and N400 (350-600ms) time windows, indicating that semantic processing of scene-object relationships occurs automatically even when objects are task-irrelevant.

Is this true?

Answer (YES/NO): YES